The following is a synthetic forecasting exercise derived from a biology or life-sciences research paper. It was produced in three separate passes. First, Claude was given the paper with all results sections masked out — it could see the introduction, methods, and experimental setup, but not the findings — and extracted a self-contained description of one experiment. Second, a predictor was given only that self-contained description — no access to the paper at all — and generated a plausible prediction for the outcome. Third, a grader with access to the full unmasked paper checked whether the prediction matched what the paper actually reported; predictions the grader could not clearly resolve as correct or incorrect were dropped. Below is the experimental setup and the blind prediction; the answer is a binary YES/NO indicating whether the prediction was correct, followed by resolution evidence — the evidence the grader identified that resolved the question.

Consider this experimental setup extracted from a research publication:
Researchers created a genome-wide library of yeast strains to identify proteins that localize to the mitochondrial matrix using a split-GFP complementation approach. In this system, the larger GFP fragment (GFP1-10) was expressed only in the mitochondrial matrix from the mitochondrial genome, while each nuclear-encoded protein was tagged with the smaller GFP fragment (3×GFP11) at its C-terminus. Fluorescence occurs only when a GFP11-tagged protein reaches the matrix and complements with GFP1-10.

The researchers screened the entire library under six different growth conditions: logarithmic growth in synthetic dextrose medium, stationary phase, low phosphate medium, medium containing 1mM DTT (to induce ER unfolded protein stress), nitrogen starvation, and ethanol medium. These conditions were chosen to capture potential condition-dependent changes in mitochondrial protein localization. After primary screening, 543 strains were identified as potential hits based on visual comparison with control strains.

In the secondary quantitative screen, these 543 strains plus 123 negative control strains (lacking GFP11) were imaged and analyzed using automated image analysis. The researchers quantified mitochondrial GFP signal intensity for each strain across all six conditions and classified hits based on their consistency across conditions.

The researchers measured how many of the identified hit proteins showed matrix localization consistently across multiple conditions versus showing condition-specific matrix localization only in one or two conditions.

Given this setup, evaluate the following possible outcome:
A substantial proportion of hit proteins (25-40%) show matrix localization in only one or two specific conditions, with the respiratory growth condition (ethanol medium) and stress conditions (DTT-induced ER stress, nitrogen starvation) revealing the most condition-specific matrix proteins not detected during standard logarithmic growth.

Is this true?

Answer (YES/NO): NO